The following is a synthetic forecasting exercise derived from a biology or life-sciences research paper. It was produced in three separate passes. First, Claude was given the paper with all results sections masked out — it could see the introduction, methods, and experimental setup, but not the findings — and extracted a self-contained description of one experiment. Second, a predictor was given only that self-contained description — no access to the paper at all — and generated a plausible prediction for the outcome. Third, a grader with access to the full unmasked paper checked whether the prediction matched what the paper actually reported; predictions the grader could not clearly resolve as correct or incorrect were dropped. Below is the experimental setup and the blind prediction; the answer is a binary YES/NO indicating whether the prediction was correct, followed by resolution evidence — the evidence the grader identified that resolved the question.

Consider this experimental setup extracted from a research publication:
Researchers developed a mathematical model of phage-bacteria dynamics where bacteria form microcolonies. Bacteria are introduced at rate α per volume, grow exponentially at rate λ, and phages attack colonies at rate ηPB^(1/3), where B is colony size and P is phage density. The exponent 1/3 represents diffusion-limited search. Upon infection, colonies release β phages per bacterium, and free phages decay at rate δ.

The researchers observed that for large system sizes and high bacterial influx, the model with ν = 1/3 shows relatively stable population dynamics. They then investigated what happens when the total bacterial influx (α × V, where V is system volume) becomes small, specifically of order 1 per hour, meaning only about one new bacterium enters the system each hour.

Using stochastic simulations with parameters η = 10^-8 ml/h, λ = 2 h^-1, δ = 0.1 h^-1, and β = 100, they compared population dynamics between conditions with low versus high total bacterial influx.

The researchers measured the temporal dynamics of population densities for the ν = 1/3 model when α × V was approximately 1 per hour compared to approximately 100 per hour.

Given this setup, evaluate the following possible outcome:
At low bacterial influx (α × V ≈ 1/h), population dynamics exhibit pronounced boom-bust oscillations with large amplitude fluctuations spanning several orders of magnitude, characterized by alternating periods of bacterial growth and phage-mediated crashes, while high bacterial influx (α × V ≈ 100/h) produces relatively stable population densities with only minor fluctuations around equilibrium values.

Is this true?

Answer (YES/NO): YES